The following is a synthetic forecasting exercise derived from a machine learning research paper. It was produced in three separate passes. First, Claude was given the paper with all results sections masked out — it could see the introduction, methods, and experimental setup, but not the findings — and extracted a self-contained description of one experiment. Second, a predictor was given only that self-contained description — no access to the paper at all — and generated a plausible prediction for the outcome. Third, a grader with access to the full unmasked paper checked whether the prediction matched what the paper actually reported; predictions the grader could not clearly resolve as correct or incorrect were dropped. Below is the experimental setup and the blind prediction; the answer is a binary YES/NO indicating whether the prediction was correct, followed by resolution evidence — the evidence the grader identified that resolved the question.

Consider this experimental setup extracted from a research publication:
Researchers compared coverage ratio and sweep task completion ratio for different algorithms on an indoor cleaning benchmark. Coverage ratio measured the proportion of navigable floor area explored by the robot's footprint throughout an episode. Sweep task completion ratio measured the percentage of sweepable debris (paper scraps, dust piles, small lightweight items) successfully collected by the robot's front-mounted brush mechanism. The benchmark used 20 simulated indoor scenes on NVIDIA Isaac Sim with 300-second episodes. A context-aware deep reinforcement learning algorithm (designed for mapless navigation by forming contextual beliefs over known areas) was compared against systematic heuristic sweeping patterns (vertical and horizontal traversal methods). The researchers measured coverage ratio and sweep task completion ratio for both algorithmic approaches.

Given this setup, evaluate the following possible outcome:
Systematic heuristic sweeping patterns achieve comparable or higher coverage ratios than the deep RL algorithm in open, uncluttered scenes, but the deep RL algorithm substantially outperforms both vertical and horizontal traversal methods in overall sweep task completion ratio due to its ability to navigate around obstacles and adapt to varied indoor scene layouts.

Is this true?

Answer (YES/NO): NO